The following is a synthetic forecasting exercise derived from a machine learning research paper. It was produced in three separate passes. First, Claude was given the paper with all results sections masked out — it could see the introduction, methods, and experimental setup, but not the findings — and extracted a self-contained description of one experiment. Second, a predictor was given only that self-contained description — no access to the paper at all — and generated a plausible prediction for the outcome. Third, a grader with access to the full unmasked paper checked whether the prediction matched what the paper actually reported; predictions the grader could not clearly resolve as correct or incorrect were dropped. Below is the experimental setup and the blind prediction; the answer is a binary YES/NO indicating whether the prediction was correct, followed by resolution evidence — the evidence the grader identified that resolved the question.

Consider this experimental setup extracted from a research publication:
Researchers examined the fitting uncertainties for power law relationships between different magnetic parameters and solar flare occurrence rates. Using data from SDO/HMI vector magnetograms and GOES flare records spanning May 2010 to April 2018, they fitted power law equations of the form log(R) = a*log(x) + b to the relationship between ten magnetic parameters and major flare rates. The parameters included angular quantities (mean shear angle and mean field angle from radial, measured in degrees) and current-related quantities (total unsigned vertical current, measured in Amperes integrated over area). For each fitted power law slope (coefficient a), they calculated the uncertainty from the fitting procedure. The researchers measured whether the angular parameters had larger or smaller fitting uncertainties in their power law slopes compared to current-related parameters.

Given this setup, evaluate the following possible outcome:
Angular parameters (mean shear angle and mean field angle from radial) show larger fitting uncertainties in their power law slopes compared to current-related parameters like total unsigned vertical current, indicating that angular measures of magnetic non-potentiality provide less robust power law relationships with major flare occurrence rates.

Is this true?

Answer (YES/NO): YES